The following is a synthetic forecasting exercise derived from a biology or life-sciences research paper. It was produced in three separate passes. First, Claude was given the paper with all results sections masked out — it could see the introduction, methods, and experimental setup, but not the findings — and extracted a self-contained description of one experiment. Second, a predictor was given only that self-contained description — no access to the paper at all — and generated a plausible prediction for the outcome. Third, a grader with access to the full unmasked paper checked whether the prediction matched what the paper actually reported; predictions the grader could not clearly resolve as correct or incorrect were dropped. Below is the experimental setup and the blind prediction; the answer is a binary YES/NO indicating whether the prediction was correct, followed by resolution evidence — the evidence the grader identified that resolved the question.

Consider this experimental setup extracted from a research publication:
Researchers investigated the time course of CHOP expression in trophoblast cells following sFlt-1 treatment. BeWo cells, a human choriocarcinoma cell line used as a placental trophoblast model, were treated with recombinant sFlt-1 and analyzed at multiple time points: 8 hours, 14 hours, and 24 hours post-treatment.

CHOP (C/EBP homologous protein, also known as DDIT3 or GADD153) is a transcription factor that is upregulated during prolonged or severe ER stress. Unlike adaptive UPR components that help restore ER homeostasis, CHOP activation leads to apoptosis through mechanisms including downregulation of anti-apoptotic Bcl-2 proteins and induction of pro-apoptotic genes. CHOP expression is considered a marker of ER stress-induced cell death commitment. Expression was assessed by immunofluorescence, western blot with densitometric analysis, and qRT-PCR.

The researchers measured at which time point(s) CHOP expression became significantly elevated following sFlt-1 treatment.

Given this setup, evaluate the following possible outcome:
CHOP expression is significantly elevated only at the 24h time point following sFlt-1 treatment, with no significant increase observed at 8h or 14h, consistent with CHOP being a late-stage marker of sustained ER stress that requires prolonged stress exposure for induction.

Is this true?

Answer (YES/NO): YES